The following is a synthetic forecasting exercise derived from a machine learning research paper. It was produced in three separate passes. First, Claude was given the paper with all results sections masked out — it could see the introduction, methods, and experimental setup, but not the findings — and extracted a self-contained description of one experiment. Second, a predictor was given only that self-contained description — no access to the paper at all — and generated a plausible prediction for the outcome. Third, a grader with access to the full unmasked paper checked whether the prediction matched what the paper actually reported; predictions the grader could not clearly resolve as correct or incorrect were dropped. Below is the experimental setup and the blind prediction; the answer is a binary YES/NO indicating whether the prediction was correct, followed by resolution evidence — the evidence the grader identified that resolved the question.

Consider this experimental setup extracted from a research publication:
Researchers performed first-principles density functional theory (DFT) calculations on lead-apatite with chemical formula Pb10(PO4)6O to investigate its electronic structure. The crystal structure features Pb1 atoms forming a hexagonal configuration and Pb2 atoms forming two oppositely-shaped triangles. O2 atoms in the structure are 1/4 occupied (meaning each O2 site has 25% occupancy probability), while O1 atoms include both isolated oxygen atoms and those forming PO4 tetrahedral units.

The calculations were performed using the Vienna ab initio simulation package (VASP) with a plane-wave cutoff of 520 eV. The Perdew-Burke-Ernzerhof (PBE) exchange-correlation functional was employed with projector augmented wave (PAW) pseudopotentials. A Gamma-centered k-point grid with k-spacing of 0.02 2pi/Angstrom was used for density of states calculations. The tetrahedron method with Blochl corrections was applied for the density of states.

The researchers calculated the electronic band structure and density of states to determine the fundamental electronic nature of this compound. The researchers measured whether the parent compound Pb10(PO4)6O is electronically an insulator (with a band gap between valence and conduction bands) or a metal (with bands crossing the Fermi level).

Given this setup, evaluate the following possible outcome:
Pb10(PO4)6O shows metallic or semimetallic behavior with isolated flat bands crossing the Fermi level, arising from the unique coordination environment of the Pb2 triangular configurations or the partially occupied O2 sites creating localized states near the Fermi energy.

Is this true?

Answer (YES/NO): NO